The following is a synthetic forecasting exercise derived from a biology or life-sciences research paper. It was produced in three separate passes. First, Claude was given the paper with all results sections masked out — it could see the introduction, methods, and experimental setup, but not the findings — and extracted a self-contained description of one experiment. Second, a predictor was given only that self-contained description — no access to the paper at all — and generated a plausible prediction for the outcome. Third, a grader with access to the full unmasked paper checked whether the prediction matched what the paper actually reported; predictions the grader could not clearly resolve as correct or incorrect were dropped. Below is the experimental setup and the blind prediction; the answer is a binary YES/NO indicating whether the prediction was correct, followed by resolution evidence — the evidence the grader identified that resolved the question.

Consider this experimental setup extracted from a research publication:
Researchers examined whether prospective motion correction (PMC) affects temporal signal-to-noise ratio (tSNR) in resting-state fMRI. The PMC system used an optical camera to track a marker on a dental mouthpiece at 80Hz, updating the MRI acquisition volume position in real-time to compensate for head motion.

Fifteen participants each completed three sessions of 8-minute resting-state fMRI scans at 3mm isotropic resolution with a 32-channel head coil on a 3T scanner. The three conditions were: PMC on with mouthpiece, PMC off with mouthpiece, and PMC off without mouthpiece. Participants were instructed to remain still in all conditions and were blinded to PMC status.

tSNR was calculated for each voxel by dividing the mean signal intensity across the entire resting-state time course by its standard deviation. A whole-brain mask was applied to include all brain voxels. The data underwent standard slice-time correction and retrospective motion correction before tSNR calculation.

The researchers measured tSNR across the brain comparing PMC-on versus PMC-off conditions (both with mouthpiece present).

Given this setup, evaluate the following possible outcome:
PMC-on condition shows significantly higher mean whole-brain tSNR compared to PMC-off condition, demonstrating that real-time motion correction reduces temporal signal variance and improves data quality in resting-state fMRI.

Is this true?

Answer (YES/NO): YES